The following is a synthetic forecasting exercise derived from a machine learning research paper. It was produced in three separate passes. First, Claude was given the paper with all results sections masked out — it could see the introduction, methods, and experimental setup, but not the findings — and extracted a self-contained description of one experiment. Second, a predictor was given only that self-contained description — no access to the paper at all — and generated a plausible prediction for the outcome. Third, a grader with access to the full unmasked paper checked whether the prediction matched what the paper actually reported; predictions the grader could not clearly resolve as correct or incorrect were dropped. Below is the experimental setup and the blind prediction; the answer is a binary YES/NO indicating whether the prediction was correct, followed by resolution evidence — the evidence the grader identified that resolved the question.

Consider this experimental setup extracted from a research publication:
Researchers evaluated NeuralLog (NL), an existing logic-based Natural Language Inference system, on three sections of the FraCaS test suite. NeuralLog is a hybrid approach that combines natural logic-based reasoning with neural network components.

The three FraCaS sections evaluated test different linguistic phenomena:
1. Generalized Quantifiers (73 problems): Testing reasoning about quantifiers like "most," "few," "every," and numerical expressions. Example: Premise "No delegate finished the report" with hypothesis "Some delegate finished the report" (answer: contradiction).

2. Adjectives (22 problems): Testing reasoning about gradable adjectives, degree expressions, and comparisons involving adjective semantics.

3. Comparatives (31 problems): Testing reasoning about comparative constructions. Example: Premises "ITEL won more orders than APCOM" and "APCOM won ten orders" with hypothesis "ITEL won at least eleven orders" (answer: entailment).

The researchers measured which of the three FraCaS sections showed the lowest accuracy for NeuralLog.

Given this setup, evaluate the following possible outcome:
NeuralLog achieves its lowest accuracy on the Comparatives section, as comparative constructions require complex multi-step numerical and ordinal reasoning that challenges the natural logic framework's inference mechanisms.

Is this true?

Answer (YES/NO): NO